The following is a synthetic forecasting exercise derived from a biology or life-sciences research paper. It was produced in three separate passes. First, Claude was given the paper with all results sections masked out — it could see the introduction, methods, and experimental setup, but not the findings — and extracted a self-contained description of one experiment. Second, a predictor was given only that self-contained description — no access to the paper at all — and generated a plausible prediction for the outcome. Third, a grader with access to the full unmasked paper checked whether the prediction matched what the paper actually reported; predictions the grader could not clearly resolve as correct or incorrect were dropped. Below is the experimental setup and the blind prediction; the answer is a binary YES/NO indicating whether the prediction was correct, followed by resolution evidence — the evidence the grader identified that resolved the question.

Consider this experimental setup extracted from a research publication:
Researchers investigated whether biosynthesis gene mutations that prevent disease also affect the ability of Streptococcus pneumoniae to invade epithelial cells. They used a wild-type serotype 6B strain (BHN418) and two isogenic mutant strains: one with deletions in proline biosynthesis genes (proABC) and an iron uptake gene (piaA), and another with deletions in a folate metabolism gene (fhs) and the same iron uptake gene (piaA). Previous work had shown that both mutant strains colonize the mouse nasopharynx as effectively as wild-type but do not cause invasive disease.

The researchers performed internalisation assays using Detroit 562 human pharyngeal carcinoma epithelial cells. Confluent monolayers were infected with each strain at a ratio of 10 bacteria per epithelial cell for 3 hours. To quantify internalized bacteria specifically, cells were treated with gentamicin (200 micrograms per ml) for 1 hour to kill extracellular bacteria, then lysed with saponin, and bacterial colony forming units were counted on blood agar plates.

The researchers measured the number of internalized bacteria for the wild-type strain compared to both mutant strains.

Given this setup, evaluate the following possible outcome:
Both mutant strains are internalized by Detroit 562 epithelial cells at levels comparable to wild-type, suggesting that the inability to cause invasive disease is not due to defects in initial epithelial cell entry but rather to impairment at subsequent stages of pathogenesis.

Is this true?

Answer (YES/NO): NO